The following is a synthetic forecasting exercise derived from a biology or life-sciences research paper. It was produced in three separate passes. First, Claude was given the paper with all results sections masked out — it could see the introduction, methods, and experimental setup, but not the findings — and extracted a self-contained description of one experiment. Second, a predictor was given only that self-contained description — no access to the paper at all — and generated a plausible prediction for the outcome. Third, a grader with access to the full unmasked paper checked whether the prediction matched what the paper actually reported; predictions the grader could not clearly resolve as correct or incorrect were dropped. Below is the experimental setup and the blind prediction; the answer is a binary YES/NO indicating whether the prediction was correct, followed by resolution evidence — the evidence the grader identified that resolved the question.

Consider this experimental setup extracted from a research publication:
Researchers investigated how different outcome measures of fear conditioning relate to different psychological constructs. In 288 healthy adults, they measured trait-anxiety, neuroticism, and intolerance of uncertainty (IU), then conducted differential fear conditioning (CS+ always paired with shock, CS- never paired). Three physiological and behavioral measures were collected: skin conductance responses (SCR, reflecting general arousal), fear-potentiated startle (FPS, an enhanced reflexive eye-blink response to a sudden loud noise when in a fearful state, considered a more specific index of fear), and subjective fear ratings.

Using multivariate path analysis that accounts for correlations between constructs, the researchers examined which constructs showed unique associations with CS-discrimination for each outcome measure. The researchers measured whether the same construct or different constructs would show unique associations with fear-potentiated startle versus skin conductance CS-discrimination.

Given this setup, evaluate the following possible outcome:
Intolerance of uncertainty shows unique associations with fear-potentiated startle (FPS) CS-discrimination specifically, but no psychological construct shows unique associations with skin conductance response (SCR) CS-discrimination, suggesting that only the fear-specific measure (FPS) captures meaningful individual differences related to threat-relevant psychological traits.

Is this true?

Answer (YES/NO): NO